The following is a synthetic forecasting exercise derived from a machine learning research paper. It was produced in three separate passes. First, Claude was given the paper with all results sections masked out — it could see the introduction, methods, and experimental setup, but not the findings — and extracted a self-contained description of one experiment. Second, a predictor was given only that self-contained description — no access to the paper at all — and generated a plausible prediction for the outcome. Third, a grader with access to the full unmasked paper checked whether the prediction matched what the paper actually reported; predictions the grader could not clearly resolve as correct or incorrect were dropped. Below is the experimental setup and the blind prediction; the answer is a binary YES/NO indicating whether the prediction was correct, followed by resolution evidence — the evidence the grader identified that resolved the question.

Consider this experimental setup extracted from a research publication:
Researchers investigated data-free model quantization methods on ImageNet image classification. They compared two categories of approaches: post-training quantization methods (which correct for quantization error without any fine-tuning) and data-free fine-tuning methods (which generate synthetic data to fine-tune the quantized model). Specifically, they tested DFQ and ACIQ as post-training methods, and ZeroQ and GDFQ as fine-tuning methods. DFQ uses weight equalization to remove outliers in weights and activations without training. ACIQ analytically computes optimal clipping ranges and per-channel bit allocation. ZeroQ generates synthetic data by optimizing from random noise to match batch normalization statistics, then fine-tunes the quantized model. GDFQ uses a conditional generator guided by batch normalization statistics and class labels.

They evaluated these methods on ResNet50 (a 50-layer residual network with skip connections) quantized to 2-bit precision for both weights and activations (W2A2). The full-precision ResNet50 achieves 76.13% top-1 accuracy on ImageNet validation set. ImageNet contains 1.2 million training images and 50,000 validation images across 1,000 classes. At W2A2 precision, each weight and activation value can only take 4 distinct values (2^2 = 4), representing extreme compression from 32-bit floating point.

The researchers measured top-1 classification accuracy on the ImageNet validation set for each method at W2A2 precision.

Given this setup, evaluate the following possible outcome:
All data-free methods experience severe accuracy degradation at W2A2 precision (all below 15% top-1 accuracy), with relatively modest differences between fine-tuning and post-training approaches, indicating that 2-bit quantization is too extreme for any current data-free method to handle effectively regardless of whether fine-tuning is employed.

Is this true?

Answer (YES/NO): NO